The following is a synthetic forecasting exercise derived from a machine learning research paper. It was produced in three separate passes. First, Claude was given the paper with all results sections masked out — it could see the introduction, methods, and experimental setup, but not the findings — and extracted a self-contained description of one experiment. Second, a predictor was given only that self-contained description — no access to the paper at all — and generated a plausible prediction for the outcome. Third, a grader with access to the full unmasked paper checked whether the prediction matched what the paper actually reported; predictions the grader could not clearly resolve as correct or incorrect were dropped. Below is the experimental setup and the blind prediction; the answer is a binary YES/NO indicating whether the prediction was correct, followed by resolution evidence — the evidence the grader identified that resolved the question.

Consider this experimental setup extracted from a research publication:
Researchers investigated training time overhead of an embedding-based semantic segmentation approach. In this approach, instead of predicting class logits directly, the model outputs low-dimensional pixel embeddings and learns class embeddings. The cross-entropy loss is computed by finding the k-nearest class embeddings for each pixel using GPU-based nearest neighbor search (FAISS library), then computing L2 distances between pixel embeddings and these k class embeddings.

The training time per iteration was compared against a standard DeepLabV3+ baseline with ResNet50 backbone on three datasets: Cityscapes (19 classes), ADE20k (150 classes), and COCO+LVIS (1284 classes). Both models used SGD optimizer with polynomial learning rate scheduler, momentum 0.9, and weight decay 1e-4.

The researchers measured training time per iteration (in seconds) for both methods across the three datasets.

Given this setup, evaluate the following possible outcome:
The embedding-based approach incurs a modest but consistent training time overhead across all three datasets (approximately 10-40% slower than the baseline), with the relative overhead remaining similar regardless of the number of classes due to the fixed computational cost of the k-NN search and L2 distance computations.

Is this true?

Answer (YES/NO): NO